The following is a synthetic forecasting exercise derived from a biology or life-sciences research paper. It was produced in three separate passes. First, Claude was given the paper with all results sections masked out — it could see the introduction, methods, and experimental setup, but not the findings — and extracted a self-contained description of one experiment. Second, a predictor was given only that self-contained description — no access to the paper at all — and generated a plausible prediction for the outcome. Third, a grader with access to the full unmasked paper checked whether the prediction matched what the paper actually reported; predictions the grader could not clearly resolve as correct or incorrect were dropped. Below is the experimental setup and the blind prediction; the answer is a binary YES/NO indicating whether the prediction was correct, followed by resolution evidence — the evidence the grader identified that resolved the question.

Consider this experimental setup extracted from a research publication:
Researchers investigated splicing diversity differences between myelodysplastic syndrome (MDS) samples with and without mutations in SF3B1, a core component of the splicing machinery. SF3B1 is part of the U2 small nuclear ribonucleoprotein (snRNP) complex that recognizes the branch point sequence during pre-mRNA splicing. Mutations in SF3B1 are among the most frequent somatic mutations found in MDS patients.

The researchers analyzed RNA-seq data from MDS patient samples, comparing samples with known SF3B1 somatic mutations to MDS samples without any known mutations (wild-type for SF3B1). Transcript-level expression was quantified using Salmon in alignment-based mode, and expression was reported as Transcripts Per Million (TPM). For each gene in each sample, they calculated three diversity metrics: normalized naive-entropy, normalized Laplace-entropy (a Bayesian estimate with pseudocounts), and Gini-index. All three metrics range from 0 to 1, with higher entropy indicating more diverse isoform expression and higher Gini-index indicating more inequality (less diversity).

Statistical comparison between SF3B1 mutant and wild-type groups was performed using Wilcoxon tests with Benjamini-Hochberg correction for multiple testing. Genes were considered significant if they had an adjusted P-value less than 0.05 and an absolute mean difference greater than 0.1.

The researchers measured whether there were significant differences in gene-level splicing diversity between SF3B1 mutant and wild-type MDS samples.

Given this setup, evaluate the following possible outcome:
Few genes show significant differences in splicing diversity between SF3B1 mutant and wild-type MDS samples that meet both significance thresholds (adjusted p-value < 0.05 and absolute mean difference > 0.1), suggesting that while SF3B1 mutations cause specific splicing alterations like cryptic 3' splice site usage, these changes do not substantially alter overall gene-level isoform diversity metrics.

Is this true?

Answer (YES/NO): NO